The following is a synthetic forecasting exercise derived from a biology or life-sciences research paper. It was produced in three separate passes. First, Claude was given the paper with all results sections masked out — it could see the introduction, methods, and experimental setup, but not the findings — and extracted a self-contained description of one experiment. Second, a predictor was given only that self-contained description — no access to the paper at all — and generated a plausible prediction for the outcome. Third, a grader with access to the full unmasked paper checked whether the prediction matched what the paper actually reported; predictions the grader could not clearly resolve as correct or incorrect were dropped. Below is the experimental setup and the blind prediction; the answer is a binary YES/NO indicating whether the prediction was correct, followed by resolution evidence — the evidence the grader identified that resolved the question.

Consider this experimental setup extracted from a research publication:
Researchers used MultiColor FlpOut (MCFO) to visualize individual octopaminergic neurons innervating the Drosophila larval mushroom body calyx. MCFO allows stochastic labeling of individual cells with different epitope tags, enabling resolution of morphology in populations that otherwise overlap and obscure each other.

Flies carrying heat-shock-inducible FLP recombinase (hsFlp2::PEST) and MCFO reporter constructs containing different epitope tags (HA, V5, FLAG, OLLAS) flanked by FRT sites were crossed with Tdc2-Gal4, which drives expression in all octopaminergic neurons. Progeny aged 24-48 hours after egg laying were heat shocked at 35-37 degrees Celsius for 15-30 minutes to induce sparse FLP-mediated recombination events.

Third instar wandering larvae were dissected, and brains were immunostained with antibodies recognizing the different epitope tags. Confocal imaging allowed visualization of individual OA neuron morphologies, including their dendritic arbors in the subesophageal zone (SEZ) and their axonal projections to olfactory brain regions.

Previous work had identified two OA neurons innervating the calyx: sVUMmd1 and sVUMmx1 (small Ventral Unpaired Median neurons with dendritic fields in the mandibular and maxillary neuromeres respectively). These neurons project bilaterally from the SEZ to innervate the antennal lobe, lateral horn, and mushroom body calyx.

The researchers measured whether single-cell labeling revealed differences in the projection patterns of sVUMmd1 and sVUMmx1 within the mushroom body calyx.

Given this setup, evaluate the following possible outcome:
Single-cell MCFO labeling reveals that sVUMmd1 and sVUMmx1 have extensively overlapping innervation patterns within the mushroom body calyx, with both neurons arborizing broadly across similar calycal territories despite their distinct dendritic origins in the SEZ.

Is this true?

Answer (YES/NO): NO